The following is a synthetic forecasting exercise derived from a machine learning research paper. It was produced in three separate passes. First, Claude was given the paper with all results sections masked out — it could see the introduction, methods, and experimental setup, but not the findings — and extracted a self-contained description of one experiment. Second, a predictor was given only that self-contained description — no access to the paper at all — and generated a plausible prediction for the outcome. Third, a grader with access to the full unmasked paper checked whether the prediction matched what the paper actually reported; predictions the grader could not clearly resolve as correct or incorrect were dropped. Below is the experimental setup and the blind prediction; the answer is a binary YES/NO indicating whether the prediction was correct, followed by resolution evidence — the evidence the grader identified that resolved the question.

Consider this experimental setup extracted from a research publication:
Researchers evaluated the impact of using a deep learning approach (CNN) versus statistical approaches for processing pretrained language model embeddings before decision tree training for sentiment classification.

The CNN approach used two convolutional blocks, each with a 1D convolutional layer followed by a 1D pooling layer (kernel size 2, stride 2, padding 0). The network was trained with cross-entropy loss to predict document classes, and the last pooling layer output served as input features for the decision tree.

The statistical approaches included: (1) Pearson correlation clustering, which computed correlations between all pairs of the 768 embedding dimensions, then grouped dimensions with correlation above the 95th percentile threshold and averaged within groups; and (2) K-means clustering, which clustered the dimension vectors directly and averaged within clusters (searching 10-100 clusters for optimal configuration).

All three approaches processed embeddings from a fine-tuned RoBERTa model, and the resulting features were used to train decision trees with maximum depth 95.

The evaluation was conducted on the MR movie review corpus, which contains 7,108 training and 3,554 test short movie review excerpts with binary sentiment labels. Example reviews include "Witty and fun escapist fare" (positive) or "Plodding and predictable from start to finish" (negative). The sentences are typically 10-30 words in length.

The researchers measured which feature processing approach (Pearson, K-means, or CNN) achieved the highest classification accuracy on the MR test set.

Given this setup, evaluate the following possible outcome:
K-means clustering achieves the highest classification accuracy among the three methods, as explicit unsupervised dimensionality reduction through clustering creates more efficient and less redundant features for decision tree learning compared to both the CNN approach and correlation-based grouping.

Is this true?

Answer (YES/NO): NO